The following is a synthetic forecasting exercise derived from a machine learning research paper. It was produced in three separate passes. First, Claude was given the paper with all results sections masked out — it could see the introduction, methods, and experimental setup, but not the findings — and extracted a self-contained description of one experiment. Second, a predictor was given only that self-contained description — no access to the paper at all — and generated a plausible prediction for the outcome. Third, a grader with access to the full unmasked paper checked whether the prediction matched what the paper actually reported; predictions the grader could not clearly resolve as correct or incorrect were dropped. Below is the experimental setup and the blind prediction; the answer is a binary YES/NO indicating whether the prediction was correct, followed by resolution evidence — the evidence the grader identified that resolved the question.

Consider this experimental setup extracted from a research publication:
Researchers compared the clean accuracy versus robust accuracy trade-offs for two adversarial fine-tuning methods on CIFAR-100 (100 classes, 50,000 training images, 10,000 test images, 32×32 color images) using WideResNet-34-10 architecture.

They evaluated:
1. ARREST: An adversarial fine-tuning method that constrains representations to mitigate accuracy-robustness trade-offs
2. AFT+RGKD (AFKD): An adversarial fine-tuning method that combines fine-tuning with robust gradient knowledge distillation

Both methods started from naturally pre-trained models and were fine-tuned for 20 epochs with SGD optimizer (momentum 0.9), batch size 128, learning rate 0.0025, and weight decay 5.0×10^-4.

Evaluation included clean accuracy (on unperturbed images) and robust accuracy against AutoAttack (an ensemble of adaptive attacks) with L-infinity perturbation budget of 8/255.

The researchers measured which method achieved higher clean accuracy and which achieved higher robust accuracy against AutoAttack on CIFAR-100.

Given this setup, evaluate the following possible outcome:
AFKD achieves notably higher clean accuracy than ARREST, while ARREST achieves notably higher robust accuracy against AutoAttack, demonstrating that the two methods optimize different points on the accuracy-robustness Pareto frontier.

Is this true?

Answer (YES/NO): NO